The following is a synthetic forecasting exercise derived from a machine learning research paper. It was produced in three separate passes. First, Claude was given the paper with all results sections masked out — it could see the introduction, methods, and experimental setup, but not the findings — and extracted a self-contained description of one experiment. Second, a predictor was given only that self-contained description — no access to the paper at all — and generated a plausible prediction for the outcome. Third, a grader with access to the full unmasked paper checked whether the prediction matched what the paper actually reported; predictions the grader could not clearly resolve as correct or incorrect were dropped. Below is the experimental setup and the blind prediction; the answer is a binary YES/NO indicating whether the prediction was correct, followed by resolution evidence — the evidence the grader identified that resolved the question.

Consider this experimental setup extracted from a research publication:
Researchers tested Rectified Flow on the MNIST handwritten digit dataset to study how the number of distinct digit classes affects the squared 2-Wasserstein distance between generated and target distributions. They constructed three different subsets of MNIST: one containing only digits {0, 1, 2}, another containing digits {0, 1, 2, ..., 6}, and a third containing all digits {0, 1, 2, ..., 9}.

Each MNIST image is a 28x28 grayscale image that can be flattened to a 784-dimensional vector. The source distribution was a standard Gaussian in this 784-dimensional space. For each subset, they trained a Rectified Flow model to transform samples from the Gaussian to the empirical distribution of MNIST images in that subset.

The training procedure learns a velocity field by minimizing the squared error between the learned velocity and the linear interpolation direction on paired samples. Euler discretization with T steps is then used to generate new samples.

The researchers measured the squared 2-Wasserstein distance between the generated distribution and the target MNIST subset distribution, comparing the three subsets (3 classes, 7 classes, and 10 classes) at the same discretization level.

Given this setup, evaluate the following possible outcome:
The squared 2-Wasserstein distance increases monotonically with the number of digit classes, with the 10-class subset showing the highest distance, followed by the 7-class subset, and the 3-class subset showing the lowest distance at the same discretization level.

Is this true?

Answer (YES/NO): YES